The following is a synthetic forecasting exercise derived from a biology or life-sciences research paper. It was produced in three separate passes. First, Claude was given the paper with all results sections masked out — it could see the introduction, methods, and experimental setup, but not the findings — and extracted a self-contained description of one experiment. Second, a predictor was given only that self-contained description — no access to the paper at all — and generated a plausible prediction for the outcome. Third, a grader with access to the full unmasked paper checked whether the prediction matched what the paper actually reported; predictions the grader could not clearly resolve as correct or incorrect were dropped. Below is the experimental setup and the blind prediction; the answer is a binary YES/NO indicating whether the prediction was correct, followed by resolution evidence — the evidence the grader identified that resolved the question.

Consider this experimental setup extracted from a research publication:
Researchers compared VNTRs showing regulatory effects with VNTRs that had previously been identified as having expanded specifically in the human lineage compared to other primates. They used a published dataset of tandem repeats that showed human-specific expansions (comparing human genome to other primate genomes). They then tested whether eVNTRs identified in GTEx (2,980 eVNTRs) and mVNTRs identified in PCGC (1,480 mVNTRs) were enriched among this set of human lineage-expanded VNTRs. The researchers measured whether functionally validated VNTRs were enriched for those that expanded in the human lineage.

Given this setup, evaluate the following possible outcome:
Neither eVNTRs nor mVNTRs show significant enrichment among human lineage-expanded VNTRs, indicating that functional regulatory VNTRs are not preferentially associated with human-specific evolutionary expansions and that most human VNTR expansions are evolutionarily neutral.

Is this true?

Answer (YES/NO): NO